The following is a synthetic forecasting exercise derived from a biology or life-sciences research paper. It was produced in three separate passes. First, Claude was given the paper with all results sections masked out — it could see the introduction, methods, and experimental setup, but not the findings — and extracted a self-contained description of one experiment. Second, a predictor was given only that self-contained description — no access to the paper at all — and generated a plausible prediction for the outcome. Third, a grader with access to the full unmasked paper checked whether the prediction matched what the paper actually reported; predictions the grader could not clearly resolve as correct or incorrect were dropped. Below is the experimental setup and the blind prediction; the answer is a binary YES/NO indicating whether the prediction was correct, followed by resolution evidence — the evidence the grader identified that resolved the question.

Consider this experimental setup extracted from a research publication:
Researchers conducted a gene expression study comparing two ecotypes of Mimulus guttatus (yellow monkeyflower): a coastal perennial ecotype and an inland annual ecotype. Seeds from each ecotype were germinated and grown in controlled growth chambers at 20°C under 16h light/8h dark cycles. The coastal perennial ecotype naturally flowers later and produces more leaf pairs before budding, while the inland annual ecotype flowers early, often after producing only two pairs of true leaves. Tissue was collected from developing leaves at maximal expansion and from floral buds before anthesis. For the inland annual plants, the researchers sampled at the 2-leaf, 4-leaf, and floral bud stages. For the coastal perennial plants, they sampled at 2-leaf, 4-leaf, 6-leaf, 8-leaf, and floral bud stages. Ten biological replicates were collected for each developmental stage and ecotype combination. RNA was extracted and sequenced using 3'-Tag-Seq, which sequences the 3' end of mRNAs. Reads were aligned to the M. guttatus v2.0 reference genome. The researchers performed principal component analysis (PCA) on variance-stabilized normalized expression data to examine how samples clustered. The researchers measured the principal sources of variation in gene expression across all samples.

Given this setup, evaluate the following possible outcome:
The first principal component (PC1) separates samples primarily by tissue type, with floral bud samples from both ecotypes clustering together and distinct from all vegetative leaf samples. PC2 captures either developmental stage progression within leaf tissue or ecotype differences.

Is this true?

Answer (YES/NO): YES